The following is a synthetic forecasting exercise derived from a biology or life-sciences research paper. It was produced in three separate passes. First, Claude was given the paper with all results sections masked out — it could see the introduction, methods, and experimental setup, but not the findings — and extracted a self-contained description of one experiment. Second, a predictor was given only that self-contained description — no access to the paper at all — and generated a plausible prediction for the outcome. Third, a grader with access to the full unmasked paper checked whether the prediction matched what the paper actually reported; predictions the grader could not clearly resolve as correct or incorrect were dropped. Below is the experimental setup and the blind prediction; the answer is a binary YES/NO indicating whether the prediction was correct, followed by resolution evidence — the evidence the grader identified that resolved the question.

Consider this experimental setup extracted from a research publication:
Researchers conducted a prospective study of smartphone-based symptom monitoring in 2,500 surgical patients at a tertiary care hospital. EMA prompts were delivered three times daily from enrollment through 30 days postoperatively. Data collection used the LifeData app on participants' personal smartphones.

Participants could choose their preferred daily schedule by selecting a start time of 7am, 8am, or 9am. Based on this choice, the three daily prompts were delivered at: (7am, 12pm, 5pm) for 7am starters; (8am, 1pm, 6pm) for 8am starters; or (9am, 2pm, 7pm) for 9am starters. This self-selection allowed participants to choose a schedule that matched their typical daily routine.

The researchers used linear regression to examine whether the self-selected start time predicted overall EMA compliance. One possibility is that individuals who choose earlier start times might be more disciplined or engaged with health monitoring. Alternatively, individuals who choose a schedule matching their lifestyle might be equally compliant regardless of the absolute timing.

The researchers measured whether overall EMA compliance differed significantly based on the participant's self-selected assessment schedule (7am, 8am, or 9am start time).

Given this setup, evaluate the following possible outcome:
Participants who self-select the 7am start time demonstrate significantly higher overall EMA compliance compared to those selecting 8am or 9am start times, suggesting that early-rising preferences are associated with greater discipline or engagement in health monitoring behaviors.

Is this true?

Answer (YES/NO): NO